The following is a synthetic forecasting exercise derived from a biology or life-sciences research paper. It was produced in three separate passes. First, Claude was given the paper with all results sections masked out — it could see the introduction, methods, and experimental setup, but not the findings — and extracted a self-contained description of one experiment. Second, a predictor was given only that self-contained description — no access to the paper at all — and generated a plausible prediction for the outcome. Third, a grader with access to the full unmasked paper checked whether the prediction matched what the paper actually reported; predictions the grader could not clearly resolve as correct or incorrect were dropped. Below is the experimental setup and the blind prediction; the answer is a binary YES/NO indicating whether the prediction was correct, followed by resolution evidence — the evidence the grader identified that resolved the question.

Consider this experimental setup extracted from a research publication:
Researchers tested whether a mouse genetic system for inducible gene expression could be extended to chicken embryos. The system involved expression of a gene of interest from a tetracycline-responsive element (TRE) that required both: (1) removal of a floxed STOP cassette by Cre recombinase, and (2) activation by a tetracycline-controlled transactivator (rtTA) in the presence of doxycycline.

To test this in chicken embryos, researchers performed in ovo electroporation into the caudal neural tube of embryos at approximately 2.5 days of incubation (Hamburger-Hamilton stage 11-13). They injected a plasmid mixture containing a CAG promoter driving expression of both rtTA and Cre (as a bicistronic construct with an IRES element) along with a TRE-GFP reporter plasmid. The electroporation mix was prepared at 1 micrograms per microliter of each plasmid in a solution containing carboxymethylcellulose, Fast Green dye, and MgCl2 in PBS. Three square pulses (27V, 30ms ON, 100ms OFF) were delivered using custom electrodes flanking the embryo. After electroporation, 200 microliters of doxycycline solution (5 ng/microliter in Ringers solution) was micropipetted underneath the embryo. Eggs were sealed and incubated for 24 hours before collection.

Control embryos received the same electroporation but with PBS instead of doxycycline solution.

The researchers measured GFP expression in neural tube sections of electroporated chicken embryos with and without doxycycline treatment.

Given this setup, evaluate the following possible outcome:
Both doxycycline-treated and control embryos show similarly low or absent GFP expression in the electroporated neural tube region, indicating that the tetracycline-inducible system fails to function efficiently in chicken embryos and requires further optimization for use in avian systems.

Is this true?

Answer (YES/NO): NO